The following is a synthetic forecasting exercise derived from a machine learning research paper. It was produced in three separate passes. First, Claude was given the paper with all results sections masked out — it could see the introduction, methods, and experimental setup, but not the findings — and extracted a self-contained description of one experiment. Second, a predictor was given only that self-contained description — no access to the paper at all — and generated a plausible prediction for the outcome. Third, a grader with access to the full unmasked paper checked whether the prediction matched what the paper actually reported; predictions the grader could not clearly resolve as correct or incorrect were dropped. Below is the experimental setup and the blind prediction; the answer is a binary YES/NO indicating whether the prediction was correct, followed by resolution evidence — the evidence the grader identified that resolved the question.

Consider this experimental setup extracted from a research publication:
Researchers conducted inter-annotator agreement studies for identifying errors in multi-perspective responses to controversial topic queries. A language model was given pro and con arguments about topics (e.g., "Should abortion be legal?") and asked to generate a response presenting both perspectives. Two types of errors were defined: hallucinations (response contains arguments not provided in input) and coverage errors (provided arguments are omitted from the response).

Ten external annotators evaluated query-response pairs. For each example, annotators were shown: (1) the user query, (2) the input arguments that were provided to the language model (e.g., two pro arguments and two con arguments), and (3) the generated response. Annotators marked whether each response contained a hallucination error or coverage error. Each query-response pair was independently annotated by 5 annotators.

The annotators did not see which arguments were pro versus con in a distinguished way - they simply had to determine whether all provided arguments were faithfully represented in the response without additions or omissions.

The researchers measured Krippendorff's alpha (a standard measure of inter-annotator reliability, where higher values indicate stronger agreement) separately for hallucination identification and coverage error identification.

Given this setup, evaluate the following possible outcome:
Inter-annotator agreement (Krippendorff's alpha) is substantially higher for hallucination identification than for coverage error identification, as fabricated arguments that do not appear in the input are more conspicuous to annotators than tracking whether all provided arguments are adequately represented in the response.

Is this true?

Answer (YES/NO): NO